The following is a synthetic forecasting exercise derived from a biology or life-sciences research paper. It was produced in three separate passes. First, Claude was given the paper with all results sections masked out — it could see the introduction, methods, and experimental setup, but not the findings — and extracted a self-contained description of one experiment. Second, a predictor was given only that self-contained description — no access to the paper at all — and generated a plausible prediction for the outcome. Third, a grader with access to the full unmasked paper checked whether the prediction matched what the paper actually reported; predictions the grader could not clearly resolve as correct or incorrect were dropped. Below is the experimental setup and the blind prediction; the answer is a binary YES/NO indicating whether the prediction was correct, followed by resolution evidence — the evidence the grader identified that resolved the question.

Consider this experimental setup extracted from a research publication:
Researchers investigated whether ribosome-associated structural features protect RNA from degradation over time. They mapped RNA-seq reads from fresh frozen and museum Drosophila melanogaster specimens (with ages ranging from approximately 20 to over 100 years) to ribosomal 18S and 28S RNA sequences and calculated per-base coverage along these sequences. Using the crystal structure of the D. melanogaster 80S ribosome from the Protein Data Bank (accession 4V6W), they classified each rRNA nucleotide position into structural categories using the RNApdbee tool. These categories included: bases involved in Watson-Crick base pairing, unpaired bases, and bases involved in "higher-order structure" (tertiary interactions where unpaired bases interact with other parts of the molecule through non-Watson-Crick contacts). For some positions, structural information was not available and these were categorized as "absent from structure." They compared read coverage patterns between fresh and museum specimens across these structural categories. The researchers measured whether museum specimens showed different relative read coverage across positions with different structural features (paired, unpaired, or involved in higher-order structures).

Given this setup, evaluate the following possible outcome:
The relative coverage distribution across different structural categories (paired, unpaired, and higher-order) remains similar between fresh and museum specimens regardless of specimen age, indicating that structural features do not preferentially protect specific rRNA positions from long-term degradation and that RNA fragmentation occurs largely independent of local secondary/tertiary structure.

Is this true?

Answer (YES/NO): NO